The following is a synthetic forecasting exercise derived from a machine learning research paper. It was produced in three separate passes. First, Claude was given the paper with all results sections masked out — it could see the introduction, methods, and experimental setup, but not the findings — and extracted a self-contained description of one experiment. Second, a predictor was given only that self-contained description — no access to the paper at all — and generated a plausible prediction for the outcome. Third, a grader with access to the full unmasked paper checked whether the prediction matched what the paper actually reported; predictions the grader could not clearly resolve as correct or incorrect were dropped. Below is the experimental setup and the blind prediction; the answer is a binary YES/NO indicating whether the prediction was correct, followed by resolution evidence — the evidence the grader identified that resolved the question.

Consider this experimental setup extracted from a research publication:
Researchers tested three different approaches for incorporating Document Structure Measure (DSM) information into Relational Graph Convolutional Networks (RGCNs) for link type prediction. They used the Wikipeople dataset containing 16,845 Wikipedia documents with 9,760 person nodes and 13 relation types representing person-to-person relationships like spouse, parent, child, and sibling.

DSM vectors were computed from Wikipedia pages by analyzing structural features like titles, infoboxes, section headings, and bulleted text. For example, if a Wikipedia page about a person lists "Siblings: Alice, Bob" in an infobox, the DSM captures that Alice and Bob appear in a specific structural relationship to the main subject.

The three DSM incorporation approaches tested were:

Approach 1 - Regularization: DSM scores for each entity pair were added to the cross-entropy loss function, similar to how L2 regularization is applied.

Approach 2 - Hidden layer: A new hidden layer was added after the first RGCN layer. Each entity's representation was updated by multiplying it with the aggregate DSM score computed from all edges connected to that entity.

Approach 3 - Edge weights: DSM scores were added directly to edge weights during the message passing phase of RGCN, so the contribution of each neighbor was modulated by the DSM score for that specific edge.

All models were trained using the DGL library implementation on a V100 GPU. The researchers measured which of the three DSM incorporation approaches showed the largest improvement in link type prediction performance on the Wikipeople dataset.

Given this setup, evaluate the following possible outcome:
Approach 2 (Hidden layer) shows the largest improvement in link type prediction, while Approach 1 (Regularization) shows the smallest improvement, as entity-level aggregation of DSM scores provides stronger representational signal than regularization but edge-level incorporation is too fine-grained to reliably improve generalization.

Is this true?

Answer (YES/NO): NO